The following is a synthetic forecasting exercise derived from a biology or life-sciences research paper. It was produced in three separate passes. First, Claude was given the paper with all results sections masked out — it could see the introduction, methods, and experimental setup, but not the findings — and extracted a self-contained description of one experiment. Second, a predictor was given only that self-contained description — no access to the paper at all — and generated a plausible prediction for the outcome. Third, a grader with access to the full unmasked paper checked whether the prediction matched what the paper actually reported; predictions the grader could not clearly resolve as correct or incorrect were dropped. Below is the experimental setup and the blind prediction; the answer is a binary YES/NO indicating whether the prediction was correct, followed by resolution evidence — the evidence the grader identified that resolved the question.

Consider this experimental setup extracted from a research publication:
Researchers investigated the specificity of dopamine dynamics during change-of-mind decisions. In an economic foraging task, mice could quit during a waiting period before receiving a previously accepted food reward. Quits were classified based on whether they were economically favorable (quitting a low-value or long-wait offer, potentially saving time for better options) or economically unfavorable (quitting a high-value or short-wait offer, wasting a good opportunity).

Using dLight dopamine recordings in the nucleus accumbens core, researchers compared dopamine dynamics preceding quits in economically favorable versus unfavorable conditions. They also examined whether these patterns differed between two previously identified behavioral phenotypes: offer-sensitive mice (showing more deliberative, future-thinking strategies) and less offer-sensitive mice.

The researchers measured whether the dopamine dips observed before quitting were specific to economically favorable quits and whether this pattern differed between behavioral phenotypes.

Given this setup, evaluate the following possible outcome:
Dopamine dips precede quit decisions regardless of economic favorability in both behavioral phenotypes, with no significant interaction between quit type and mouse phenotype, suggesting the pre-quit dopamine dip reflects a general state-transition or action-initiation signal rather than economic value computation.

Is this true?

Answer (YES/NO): NO